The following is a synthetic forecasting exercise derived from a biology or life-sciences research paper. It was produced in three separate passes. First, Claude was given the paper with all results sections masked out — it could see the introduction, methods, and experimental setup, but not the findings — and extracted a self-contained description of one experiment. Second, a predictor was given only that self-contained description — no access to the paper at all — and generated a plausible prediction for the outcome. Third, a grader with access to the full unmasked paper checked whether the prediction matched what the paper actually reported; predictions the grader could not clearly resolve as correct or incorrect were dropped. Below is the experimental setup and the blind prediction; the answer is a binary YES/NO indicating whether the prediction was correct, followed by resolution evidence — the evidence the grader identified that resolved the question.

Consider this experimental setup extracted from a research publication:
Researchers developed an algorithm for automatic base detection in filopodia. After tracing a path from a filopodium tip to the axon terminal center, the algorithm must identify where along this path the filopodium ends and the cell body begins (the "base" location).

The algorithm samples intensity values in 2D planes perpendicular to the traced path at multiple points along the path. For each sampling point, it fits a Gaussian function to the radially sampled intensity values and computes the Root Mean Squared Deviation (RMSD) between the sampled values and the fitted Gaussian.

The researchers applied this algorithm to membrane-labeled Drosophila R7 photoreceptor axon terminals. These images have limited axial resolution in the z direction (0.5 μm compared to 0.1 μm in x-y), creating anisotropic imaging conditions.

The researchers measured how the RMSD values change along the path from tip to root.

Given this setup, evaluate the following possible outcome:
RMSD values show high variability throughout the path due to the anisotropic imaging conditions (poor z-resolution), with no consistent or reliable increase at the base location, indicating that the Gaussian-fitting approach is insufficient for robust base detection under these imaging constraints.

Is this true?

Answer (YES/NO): NO